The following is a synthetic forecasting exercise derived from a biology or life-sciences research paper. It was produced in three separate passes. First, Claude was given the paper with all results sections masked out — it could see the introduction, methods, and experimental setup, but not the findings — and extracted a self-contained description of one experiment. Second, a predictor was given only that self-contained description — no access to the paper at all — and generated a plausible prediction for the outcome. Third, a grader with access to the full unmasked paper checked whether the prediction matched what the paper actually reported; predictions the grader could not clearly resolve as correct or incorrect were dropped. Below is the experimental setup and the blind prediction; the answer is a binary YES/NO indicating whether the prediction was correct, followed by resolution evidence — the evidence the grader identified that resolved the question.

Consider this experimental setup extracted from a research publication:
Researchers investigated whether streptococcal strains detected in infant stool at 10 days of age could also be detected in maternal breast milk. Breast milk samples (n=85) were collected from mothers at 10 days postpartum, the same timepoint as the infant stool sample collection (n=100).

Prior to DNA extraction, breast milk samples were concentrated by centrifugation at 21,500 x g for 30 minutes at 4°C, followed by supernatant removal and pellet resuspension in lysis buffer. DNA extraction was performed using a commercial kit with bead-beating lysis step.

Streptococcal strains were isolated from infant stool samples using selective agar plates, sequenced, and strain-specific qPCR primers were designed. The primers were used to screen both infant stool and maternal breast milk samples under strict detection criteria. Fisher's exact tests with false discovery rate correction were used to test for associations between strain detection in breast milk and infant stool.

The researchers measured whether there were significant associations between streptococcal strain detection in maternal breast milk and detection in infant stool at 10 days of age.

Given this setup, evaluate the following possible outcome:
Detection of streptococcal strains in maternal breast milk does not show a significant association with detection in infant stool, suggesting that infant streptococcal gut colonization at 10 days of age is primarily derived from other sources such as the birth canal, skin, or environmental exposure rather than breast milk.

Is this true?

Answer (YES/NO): YES